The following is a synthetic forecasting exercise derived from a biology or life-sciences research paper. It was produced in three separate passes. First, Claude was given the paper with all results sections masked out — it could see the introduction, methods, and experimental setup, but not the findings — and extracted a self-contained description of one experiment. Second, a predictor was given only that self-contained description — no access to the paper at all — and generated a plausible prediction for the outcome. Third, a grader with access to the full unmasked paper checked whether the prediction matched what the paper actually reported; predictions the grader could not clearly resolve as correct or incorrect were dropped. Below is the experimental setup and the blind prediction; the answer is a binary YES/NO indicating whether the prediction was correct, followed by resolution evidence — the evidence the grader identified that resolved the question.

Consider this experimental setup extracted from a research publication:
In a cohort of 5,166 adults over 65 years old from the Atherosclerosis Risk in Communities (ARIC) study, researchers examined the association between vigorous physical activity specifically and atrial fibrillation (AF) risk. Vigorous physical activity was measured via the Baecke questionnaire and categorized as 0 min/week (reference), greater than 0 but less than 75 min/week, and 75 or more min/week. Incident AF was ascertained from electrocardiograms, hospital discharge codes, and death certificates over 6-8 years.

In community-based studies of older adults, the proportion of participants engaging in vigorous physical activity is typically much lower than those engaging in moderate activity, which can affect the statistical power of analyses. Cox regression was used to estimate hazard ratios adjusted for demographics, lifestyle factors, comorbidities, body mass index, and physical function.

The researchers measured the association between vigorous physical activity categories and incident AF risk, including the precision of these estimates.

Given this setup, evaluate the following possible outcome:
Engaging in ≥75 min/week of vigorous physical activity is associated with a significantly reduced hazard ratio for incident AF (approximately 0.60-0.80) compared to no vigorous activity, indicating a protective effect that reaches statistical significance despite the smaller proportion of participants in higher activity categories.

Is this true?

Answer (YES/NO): NO